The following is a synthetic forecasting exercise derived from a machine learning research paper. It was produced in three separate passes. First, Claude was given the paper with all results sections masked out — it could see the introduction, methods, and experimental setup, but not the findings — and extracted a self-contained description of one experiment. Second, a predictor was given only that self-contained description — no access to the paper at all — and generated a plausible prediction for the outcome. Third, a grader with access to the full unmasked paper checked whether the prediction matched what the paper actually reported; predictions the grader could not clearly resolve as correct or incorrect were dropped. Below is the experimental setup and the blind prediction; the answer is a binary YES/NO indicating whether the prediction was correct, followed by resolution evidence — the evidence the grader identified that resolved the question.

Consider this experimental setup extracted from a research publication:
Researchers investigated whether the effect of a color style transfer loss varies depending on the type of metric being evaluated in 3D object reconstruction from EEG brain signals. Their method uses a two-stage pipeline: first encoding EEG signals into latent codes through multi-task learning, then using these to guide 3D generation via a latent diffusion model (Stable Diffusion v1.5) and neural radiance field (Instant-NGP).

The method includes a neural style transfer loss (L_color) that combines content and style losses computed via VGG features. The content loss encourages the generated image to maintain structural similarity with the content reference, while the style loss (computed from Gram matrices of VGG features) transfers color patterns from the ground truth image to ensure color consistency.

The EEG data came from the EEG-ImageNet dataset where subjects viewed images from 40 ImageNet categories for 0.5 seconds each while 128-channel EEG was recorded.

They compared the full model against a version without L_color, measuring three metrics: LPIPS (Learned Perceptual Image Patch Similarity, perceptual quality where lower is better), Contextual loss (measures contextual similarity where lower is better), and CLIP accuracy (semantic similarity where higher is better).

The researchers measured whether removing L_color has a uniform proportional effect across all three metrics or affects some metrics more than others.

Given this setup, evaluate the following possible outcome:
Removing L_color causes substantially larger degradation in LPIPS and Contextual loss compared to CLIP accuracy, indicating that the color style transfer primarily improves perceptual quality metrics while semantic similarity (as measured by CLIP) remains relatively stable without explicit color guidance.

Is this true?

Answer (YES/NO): YES